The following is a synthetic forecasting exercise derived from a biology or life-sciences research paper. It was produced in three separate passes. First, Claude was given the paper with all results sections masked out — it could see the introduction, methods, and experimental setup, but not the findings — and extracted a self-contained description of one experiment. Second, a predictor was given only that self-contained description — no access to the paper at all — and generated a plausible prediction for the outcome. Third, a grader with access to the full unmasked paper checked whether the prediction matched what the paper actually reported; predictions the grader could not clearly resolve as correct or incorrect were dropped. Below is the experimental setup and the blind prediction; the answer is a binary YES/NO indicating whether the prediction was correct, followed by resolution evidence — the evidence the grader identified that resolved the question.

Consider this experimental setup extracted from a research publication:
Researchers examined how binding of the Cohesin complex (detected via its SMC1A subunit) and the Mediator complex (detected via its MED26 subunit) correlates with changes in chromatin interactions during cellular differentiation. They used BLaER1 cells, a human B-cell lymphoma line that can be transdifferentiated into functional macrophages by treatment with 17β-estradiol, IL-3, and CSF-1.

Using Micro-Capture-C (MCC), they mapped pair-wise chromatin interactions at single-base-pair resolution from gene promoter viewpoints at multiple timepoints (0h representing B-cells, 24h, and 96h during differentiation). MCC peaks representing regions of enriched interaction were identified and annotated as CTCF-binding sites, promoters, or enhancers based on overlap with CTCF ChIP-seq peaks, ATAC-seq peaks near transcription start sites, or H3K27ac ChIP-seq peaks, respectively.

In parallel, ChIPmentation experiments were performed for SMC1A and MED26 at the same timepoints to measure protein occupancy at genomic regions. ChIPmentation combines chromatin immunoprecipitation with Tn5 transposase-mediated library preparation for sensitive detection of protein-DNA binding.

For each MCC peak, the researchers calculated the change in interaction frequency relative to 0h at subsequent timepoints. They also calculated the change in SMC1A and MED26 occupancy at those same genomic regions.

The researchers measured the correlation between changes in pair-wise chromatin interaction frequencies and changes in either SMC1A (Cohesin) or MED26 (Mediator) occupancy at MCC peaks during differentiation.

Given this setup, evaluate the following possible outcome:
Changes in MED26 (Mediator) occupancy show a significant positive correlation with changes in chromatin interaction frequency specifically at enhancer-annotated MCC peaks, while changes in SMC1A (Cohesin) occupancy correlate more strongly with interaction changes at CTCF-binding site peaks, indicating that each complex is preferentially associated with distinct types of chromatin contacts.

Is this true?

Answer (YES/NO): NO